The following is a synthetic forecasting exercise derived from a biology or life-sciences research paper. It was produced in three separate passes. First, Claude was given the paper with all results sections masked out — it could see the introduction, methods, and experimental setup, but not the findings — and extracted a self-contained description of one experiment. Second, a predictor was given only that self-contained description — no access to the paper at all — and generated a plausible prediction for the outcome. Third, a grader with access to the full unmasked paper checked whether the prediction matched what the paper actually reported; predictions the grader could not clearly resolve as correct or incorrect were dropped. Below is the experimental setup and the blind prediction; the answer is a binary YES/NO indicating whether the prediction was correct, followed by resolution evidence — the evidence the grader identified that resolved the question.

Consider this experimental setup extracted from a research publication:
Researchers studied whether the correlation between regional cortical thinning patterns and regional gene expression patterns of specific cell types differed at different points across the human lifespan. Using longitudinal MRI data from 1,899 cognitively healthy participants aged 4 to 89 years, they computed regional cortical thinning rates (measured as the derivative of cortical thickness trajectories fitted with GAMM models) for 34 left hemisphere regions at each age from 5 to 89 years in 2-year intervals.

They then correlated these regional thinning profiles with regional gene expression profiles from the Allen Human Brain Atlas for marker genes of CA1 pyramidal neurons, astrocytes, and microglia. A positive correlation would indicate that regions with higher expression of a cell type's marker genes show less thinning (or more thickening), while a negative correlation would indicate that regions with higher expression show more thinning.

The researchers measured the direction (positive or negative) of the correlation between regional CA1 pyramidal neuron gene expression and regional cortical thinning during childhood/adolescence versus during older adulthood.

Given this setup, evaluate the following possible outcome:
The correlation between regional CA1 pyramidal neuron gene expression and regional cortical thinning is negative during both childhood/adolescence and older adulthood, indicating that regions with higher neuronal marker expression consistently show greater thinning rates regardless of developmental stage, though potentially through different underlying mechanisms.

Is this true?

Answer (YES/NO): NO